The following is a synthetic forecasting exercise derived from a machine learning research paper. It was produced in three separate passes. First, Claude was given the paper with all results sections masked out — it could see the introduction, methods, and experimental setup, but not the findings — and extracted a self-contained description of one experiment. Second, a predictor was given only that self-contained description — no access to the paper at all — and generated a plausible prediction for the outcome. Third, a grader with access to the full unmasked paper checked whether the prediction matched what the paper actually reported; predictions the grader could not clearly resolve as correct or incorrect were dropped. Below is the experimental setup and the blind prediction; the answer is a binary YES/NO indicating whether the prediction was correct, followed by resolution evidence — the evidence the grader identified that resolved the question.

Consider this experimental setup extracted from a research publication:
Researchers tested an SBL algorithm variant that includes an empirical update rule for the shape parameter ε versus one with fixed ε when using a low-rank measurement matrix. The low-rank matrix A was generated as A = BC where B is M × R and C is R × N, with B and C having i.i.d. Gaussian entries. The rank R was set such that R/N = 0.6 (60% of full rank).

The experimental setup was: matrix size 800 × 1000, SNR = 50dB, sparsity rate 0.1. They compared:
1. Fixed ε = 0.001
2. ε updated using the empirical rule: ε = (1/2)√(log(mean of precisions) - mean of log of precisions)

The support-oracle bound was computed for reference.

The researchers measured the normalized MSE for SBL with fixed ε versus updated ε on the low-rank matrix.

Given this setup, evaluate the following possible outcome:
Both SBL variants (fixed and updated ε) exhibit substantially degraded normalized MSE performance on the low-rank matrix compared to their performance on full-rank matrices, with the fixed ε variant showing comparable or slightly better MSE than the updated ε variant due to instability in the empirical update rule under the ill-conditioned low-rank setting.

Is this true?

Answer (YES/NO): NO